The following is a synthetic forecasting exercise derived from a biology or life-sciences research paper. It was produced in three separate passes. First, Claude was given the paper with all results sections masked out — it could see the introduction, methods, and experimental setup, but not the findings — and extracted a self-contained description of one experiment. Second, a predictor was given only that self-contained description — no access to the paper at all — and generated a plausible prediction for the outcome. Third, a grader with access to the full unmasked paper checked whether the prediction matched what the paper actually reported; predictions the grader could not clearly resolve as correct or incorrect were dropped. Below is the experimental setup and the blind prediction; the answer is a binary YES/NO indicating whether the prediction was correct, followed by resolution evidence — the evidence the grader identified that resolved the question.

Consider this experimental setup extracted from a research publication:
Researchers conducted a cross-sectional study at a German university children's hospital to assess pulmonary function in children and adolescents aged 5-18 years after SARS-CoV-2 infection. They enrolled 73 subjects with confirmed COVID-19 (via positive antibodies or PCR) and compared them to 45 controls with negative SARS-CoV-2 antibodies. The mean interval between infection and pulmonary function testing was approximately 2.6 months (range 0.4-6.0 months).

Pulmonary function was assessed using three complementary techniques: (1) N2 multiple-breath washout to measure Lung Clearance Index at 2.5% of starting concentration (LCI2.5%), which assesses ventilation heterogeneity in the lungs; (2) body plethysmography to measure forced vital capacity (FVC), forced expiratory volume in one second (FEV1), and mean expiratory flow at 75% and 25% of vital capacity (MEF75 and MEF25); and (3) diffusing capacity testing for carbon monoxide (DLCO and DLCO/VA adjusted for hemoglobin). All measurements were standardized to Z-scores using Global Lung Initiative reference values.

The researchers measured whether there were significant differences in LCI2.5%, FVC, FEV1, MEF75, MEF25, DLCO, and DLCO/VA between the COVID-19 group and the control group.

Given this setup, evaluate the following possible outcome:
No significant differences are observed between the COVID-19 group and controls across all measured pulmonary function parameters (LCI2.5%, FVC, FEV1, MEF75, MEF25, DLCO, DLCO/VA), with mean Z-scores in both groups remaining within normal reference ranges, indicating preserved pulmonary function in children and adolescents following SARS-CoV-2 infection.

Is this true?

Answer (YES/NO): YES